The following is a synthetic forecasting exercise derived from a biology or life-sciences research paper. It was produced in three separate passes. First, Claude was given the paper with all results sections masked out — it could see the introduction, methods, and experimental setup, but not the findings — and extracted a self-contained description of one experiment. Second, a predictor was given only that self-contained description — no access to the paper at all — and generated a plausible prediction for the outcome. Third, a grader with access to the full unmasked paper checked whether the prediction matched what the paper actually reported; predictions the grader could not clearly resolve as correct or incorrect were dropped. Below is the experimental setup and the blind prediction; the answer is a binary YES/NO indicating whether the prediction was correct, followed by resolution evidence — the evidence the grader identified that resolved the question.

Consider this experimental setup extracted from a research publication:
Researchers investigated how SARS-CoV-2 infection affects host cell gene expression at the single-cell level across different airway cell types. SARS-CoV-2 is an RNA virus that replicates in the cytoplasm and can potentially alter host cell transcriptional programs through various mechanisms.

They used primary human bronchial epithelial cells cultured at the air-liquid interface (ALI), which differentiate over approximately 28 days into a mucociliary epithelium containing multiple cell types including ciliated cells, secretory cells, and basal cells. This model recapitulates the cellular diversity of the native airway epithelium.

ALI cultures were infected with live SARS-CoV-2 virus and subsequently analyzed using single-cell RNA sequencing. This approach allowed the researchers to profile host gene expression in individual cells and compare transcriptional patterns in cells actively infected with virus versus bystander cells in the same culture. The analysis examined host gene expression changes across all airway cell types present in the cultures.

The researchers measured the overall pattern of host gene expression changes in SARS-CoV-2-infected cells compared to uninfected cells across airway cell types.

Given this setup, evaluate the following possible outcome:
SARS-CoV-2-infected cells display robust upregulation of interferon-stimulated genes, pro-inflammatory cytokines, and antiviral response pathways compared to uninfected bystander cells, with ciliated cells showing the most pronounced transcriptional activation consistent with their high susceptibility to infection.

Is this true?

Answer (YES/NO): NO